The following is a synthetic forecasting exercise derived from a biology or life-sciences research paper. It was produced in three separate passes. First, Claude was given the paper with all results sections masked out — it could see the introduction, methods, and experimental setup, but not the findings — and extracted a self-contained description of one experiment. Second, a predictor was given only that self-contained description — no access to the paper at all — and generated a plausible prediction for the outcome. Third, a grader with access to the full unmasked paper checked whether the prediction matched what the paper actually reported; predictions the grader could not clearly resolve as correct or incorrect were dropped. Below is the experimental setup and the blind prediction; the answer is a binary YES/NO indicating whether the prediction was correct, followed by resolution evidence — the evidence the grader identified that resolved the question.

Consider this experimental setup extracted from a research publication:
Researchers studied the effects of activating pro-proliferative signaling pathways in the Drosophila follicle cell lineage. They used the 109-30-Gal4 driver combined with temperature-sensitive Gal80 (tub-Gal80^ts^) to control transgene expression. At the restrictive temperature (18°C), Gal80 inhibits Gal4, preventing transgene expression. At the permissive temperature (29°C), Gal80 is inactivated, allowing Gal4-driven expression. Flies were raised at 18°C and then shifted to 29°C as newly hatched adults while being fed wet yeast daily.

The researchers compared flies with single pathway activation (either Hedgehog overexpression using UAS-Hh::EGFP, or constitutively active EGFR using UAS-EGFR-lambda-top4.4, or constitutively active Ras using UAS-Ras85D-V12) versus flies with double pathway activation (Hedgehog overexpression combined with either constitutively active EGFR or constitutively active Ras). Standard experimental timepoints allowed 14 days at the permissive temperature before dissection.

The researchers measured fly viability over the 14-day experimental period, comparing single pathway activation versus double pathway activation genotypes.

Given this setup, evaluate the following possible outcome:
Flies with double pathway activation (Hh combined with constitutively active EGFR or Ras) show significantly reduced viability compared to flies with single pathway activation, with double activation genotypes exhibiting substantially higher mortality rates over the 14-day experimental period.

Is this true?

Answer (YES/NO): YES